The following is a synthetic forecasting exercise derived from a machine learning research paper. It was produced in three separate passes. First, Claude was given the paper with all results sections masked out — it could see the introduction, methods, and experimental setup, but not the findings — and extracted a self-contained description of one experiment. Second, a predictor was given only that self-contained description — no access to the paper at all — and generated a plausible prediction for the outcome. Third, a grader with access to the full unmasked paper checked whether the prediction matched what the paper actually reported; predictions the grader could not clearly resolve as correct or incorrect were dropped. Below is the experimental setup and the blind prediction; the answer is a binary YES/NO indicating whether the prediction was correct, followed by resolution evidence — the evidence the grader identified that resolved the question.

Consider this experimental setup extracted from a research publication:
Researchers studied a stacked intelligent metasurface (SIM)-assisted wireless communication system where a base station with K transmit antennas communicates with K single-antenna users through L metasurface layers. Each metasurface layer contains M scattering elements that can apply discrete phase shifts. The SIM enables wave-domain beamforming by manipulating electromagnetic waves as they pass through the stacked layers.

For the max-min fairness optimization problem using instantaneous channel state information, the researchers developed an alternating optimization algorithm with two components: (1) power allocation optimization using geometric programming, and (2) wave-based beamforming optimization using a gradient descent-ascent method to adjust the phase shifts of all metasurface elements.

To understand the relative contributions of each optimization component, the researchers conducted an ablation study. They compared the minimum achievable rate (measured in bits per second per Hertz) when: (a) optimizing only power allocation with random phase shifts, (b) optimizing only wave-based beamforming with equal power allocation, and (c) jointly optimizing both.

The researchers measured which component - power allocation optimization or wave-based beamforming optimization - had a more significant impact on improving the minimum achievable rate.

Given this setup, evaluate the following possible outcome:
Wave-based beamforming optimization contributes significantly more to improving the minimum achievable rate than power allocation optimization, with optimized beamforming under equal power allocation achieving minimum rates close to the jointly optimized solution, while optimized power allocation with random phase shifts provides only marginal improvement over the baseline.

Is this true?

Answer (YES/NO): YES